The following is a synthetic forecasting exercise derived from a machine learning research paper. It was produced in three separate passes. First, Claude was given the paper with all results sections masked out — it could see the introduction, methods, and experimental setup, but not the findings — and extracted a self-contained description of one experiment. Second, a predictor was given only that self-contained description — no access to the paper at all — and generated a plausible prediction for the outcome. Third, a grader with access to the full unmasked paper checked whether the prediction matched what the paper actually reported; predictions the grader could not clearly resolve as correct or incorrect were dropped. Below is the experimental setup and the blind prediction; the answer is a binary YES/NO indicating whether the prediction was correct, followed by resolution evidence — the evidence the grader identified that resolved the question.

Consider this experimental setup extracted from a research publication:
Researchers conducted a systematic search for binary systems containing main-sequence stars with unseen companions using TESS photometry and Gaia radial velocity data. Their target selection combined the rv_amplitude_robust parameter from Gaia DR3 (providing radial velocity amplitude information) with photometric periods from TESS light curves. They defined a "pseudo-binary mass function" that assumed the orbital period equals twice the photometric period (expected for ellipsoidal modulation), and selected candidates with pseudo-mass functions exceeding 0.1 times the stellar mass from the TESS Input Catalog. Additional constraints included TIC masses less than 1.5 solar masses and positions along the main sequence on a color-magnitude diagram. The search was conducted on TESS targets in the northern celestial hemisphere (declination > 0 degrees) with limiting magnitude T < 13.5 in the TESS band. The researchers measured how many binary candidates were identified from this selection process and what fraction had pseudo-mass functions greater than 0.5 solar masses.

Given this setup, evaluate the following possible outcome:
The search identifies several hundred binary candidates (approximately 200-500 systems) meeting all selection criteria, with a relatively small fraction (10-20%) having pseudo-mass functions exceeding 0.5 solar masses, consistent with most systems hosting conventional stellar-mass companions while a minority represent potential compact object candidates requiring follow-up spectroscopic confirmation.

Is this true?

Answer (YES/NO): NO